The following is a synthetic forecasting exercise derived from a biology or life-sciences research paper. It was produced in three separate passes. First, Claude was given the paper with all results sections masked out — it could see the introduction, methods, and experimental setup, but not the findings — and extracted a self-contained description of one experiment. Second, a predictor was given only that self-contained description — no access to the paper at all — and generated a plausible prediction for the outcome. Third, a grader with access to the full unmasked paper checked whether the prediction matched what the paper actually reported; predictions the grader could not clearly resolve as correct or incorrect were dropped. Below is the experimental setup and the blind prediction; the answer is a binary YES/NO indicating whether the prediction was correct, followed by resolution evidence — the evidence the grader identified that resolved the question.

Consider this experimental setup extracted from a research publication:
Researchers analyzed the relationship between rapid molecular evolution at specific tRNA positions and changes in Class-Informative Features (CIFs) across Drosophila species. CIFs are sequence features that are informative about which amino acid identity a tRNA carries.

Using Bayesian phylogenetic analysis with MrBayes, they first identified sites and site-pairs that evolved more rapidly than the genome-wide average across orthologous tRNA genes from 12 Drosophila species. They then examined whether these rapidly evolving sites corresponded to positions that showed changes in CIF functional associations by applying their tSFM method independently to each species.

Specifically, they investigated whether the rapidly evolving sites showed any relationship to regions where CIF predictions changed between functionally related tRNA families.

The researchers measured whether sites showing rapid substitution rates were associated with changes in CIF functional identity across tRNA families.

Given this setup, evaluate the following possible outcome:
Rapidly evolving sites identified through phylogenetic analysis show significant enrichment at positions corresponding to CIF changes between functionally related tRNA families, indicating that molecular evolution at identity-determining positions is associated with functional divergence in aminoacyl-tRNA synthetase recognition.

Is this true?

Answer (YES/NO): NO